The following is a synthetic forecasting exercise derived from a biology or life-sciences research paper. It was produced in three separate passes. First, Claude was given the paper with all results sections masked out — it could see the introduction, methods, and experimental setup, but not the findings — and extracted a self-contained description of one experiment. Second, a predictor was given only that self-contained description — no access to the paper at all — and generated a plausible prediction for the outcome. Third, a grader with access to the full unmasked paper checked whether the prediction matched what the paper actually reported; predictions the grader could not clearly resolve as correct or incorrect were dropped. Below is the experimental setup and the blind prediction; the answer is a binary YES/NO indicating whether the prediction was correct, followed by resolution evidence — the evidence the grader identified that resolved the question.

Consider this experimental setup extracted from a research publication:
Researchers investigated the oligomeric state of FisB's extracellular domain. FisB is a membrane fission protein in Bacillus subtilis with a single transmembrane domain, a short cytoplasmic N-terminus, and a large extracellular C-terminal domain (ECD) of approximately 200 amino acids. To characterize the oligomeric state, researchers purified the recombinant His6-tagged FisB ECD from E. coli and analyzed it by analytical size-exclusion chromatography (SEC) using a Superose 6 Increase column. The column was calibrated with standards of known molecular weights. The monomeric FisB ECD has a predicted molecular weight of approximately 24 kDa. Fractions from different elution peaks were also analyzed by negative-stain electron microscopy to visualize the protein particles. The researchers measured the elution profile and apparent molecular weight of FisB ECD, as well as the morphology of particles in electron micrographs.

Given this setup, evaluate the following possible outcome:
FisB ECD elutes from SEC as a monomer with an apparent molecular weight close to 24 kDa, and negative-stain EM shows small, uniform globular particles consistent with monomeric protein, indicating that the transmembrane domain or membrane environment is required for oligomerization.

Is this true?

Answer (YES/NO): NO